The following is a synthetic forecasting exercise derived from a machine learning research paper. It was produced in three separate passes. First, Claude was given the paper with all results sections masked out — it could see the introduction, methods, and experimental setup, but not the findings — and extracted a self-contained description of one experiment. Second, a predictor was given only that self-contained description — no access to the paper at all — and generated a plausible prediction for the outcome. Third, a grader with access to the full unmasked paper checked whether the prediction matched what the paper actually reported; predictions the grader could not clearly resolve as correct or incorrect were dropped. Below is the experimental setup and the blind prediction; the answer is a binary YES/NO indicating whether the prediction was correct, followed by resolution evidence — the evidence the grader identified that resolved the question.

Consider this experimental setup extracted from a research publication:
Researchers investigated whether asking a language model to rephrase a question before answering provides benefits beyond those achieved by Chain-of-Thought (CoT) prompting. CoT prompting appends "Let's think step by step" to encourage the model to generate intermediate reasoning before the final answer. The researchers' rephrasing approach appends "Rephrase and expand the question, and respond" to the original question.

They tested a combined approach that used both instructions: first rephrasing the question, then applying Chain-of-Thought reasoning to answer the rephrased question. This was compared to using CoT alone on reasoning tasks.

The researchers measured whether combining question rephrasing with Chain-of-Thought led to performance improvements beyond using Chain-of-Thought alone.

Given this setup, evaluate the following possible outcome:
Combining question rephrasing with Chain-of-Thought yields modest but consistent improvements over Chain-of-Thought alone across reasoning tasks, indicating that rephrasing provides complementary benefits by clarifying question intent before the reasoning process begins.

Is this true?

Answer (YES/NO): NO